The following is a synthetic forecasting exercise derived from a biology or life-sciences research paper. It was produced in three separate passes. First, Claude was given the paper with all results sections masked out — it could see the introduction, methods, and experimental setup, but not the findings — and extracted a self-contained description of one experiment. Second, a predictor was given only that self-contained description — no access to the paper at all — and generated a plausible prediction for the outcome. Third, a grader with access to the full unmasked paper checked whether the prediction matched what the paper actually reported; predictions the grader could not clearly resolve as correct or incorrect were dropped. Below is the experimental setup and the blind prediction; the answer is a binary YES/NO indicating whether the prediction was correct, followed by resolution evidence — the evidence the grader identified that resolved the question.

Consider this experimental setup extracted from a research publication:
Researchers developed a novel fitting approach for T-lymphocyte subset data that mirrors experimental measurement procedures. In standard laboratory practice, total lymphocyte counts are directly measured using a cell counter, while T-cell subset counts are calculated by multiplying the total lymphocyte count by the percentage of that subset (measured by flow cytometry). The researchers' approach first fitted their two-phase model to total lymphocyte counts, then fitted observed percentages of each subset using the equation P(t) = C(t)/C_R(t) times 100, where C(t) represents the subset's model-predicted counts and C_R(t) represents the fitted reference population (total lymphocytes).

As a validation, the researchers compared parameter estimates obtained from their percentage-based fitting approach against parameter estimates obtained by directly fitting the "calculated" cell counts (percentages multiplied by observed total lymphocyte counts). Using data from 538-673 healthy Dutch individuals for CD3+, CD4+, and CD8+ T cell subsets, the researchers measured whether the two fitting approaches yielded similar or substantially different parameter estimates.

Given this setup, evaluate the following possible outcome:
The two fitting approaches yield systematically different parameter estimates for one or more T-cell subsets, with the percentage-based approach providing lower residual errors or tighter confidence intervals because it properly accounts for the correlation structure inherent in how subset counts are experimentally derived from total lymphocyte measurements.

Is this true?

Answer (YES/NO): NO